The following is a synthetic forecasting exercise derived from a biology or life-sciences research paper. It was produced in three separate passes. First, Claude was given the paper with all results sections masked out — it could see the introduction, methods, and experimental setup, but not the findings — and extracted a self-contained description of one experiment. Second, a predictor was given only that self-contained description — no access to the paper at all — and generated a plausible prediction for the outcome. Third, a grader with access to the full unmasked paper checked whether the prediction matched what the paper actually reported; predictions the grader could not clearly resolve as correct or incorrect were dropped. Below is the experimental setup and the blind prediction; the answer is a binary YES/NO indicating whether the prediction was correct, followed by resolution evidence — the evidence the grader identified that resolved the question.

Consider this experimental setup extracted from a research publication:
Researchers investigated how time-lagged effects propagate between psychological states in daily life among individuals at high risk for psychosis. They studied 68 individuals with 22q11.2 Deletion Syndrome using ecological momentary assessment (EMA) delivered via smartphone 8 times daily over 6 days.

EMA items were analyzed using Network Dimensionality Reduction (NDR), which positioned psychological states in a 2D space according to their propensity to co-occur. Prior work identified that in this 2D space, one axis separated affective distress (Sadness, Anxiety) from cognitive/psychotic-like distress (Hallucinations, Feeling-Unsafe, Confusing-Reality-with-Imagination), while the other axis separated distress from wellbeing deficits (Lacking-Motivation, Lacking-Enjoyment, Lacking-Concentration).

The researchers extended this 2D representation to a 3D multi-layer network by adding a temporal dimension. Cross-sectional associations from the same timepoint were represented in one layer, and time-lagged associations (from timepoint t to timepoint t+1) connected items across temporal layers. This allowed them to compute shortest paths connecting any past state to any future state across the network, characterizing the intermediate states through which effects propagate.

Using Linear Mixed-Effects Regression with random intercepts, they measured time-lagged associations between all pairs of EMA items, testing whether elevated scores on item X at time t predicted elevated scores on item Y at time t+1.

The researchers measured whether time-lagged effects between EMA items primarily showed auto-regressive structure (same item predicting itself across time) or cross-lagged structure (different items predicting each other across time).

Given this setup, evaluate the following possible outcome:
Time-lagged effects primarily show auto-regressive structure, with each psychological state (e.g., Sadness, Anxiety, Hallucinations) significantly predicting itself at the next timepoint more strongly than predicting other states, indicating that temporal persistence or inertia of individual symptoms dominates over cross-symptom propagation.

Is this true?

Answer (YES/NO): NO